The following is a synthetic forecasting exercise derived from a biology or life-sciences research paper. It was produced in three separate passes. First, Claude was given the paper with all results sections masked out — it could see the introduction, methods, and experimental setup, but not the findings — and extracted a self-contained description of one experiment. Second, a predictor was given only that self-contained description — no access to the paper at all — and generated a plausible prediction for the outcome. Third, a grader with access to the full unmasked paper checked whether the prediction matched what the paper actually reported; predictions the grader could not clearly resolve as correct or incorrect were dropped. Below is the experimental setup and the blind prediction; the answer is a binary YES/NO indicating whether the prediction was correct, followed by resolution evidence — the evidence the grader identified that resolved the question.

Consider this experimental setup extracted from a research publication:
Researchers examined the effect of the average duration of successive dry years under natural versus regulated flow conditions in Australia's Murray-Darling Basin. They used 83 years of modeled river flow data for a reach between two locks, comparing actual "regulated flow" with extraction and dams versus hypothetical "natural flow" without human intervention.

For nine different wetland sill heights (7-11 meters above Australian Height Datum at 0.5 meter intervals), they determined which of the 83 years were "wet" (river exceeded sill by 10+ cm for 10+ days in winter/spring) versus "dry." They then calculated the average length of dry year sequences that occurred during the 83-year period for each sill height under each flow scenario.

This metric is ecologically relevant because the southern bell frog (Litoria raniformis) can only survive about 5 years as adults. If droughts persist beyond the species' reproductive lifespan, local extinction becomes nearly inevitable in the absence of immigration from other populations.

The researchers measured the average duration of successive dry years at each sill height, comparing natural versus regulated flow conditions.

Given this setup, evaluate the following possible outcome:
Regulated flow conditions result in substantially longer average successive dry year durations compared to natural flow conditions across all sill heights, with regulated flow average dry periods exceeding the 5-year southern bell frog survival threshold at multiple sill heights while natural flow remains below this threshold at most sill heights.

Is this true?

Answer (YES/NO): NO